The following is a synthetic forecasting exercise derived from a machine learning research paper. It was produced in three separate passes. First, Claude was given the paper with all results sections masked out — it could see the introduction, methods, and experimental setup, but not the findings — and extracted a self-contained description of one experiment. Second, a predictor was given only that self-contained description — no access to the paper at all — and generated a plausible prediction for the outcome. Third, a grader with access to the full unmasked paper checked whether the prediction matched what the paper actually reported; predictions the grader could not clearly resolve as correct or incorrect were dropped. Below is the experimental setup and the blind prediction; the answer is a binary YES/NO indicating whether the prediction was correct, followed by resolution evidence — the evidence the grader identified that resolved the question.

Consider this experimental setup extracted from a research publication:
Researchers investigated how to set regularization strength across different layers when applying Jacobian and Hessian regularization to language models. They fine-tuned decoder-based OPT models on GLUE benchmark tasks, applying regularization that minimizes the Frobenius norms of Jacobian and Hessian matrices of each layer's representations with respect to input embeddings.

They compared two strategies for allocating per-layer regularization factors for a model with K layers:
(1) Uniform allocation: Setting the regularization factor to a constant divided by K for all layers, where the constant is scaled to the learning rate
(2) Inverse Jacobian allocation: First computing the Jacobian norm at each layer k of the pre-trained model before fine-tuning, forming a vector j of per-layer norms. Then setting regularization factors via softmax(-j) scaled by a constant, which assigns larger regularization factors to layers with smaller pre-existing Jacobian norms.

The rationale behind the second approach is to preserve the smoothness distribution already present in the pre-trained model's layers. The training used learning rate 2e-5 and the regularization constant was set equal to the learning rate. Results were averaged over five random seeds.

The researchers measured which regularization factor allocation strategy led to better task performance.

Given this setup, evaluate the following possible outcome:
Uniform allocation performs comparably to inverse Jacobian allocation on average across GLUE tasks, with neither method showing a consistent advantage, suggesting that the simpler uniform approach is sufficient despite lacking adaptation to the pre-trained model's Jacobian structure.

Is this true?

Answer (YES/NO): NO